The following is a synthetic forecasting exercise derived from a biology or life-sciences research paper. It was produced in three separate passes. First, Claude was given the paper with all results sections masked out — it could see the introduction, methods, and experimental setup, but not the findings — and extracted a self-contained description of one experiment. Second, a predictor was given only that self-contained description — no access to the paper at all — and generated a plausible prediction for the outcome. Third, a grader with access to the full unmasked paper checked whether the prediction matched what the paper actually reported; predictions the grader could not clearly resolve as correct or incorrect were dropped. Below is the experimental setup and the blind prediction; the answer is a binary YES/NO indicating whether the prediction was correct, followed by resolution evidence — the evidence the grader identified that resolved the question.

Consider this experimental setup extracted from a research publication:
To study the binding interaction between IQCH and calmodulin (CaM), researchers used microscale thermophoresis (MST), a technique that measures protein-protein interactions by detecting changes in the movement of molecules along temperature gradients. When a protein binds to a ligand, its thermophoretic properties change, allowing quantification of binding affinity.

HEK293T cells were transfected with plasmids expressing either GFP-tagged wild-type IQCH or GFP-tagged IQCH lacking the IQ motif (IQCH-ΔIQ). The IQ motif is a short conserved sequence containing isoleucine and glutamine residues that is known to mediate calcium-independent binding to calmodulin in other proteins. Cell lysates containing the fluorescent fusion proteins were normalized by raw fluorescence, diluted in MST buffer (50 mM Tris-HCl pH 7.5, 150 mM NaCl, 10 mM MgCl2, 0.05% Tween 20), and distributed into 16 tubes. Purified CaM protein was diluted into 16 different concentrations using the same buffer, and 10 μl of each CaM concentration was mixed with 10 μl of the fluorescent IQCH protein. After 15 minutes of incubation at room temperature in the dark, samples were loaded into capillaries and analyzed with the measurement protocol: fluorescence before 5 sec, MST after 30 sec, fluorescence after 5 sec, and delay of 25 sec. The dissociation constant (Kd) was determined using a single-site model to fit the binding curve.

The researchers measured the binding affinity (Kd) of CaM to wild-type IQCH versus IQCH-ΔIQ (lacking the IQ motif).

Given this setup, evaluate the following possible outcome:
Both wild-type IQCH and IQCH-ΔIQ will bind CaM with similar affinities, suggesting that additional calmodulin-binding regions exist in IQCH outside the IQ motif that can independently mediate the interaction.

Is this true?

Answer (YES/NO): NO